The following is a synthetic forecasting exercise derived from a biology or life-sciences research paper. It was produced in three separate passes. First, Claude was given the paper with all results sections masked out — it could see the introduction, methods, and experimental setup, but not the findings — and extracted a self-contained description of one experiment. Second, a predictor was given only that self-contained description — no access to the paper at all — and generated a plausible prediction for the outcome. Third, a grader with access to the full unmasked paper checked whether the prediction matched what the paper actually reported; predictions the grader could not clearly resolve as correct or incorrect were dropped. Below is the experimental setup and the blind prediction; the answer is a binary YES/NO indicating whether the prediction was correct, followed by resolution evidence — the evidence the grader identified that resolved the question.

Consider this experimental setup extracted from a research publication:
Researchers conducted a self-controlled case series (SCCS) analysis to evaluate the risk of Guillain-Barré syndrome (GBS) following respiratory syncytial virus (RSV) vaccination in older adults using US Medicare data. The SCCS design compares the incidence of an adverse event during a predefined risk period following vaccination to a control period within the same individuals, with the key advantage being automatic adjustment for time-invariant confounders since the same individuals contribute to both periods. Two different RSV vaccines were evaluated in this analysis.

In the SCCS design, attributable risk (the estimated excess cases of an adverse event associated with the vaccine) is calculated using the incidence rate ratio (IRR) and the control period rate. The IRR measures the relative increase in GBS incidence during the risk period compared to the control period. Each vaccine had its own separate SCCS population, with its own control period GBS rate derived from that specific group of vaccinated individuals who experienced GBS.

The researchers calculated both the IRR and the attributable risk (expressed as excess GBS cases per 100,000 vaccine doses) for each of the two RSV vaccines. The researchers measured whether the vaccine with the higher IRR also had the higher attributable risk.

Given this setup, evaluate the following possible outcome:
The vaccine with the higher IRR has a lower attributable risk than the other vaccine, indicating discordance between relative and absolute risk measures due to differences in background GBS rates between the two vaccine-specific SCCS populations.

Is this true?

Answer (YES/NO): YES